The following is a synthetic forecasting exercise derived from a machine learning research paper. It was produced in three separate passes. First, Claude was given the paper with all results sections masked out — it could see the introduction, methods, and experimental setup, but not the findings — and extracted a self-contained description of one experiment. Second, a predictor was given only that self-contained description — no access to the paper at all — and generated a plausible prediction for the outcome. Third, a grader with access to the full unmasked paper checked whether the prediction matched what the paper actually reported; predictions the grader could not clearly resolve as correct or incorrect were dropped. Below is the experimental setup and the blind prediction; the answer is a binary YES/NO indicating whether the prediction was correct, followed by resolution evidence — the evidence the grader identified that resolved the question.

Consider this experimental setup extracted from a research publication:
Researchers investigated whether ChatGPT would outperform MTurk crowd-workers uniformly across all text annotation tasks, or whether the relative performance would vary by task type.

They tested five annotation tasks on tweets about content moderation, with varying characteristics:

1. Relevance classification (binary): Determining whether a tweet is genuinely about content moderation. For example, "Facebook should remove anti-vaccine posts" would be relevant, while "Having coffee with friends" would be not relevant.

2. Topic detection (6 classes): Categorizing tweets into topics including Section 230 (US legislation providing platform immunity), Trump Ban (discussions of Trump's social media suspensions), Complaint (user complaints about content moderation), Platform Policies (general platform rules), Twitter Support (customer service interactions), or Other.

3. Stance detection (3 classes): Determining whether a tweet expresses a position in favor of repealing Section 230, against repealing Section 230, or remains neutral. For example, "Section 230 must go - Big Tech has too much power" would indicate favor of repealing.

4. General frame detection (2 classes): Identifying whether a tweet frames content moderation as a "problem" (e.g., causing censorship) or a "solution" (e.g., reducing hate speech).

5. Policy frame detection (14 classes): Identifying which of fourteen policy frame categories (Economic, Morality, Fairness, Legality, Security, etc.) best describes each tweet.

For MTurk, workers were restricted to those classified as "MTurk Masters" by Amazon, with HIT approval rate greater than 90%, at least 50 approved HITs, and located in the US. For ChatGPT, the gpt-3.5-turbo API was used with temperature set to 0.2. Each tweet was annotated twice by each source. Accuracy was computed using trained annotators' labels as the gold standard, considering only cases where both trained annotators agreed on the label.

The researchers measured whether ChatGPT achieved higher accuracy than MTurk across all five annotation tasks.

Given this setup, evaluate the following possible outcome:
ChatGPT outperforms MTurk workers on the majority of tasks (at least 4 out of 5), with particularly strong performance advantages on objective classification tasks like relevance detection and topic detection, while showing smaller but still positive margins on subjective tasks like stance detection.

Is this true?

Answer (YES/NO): NO